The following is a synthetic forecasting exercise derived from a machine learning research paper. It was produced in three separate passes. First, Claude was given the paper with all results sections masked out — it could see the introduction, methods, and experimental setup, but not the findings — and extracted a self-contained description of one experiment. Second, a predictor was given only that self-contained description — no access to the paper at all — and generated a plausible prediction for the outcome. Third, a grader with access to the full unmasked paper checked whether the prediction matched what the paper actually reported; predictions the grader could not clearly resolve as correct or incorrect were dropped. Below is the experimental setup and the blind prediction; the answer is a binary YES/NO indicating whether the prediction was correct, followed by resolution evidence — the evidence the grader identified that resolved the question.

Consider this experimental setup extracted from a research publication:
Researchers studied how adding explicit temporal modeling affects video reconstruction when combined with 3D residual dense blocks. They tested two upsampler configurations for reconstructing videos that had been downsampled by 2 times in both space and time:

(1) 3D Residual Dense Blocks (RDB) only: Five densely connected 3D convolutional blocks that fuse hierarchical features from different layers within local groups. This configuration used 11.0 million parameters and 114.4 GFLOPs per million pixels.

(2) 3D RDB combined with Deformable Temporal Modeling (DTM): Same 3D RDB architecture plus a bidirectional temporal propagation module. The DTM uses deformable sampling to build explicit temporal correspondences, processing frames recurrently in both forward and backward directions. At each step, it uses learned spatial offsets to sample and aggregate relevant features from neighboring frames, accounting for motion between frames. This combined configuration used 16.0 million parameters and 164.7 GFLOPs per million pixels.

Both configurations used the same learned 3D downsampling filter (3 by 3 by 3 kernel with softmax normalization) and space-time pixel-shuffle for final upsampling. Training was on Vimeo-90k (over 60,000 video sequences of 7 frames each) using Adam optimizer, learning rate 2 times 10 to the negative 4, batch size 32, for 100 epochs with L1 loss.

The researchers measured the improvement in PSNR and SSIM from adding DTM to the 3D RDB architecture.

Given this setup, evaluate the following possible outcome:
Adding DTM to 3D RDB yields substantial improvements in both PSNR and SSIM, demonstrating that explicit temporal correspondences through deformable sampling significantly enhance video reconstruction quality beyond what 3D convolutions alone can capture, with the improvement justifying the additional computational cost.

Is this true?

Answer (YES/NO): NO